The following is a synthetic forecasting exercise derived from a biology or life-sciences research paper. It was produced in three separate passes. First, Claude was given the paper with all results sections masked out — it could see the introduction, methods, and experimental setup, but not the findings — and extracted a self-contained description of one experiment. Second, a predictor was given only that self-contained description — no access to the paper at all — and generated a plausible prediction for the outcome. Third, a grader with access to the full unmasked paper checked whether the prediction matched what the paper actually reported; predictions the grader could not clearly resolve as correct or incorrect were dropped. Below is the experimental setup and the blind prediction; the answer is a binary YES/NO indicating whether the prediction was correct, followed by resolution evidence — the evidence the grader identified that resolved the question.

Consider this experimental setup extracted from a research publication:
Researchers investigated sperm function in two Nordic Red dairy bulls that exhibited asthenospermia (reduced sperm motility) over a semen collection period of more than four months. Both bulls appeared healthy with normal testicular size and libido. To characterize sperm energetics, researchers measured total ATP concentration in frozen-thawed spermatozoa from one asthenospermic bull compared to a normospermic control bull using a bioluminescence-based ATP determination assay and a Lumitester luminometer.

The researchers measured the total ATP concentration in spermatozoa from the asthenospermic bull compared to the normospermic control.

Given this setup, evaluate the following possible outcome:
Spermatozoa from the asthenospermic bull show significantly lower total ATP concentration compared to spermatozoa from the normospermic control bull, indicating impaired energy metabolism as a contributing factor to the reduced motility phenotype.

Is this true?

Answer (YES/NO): NO